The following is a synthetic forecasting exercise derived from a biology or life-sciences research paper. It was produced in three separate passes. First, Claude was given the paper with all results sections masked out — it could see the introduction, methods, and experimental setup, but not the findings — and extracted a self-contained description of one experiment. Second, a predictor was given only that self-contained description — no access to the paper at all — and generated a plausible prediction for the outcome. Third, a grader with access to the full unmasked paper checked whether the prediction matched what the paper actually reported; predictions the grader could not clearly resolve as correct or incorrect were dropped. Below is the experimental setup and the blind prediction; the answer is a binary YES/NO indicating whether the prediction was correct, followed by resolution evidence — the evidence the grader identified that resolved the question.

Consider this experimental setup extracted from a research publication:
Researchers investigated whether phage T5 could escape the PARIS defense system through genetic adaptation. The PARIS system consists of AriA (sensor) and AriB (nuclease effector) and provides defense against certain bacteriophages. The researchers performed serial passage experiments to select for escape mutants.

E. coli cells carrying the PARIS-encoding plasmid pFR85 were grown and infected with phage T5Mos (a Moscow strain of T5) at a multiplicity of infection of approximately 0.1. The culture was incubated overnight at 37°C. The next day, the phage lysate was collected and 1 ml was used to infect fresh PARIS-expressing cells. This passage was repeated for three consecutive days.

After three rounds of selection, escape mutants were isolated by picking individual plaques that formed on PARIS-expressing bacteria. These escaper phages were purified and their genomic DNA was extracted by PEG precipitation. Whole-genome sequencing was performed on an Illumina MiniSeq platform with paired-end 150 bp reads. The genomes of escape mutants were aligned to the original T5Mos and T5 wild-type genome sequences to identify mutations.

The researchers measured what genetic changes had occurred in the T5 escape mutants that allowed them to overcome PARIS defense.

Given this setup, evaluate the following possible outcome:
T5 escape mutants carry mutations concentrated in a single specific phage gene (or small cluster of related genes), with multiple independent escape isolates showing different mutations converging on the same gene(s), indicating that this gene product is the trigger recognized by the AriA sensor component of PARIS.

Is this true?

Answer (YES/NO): YES